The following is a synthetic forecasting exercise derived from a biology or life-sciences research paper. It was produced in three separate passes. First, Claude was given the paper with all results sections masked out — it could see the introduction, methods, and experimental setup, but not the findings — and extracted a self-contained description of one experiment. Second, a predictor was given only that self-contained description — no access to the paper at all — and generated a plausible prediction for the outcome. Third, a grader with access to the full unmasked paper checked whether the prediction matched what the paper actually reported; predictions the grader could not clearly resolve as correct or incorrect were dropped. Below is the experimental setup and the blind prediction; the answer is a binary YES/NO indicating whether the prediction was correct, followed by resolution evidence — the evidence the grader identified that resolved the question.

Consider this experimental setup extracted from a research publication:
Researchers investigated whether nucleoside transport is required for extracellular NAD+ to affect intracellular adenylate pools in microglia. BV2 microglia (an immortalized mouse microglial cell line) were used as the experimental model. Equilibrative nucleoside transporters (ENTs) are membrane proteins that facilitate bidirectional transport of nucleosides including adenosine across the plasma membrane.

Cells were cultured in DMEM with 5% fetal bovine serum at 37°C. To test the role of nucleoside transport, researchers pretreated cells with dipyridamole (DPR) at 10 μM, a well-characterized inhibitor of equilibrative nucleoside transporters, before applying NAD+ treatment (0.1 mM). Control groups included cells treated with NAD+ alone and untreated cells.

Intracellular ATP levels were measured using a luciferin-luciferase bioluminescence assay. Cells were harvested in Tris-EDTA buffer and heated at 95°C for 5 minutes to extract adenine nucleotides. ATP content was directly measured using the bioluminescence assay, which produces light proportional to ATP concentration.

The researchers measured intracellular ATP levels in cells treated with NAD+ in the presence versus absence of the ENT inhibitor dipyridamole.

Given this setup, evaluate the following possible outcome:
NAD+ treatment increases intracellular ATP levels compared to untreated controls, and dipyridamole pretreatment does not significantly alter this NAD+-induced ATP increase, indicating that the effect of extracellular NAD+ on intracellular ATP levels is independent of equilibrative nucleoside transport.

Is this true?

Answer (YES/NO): NO